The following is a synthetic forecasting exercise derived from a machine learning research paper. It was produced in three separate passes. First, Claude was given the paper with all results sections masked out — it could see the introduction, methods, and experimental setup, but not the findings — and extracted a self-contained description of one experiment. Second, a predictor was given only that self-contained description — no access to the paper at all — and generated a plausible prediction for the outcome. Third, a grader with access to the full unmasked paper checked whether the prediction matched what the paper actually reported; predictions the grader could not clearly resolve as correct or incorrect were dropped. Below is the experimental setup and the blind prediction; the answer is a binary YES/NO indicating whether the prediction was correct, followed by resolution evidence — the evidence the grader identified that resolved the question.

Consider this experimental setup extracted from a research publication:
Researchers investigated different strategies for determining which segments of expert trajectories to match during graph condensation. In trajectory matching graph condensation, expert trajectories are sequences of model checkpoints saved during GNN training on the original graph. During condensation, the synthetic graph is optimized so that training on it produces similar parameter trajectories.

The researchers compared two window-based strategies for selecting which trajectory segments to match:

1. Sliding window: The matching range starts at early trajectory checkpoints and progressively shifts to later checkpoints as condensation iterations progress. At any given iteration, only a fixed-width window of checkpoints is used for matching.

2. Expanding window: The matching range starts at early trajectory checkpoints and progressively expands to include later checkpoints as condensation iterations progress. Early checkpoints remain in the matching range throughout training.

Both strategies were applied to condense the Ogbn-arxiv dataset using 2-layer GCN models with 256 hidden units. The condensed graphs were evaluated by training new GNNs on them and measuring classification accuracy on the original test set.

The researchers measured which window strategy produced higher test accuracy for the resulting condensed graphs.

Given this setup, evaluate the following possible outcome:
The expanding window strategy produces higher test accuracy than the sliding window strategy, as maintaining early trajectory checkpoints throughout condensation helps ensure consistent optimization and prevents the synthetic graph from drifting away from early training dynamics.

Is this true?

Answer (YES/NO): YES